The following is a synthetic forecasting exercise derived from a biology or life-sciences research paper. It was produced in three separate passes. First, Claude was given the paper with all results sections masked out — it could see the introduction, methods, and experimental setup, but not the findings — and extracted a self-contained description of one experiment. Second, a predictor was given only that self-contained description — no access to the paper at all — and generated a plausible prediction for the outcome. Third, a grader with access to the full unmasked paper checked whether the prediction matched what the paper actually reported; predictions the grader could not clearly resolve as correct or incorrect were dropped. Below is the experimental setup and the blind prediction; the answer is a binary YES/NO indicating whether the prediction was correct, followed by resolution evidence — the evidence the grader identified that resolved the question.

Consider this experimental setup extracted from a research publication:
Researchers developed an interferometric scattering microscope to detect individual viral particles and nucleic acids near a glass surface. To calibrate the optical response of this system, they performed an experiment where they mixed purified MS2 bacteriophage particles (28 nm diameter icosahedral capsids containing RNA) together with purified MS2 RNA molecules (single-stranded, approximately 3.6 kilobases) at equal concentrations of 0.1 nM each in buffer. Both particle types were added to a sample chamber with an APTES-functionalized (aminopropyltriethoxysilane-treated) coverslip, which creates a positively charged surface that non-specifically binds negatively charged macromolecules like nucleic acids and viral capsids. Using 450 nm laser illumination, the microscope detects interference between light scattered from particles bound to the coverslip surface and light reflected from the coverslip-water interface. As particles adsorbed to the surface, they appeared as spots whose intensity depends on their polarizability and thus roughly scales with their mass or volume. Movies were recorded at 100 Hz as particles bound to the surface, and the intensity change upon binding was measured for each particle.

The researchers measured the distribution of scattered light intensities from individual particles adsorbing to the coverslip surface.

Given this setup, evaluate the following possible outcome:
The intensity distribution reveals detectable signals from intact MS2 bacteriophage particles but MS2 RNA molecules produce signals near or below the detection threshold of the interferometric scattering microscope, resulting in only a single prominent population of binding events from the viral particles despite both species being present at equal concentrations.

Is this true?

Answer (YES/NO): NO